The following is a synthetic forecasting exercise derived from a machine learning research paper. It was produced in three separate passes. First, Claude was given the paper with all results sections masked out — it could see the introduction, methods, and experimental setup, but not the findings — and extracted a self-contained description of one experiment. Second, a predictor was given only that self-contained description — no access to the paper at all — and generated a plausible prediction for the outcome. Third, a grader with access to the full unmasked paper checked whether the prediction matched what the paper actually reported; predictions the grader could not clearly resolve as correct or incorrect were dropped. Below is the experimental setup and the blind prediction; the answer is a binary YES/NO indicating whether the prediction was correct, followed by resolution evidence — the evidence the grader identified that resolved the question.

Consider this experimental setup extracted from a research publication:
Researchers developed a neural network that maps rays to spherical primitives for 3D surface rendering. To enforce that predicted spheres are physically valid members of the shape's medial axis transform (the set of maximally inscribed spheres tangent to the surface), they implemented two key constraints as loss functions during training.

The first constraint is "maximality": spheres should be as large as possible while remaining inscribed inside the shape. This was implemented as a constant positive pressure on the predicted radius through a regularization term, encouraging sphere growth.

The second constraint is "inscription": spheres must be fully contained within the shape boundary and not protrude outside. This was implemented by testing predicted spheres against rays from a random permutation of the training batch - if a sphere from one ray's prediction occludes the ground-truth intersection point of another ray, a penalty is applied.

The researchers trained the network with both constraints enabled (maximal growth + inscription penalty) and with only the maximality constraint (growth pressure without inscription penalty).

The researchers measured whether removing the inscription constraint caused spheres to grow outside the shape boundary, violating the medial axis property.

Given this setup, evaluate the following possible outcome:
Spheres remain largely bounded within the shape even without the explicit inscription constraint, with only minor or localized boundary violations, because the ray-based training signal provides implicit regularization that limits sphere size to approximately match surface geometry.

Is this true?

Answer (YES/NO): NO